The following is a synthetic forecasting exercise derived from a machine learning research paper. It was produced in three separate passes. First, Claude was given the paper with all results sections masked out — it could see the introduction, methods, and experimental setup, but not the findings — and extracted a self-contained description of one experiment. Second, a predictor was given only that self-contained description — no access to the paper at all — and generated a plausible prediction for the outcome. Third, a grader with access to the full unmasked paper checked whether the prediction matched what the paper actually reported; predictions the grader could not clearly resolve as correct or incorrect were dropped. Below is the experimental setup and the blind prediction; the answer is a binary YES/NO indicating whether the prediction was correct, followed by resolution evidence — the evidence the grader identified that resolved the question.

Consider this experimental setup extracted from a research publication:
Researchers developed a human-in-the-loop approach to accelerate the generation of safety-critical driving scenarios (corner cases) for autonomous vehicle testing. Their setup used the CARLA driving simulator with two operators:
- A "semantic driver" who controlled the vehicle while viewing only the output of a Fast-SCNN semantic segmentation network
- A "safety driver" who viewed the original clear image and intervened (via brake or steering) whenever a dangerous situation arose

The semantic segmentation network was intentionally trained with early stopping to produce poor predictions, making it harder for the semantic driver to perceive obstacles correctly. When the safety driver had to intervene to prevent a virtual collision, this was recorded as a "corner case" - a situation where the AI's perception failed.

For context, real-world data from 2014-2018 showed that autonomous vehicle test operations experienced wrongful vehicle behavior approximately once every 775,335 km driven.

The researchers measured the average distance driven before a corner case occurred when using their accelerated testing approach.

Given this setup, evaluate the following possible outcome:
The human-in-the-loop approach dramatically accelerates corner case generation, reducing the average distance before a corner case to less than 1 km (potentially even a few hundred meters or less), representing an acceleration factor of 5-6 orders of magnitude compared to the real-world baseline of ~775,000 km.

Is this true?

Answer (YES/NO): NO